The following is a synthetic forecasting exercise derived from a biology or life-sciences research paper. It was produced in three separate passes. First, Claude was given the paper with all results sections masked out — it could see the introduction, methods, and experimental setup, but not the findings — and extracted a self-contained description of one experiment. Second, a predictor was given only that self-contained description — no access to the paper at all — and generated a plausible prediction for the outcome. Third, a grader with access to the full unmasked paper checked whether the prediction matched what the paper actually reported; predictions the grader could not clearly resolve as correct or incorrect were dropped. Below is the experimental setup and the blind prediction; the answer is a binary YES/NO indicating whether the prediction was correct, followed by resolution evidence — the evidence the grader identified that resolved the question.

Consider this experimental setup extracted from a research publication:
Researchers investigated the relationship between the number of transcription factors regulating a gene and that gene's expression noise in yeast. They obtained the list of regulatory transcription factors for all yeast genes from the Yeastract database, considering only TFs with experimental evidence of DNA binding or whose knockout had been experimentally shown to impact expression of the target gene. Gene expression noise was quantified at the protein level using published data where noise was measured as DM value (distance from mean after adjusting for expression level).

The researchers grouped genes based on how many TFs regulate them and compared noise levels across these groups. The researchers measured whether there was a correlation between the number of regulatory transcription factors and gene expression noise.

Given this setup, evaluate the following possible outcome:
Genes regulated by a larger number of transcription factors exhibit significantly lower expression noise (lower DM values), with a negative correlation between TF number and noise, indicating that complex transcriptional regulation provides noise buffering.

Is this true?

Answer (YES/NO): NO